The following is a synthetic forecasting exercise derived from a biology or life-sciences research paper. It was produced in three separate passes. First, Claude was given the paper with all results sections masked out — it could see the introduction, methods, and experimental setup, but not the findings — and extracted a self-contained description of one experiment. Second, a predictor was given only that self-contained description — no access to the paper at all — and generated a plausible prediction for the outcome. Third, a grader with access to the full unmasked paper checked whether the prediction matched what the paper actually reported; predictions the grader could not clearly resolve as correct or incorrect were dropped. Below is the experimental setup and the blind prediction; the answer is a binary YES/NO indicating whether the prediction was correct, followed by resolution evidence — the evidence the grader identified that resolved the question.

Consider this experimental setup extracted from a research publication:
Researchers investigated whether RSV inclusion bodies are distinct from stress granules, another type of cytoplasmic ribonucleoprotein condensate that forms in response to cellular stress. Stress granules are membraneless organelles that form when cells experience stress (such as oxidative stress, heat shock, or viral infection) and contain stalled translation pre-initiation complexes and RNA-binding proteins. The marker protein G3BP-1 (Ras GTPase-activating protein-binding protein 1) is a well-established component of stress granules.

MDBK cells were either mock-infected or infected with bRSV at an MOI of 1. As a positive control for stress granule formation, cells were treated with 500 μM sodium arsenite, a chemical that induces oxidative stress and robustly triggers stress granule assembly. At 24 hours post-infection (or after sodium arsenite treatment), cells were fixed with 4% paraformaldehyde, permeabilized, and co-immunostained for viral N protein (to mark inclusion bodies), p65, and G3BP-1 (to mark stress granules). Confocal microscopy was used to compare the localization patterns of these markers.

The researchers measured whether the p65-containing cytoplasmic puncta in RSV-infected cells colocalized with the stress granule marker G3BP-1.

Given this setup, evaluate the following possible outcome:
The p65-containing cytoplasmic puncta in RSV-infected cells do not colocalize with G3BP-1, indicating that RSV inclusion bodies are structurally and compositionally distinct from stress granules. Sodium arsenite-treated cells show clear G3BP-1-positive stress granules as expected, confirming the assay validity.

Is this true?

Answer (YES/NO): YES